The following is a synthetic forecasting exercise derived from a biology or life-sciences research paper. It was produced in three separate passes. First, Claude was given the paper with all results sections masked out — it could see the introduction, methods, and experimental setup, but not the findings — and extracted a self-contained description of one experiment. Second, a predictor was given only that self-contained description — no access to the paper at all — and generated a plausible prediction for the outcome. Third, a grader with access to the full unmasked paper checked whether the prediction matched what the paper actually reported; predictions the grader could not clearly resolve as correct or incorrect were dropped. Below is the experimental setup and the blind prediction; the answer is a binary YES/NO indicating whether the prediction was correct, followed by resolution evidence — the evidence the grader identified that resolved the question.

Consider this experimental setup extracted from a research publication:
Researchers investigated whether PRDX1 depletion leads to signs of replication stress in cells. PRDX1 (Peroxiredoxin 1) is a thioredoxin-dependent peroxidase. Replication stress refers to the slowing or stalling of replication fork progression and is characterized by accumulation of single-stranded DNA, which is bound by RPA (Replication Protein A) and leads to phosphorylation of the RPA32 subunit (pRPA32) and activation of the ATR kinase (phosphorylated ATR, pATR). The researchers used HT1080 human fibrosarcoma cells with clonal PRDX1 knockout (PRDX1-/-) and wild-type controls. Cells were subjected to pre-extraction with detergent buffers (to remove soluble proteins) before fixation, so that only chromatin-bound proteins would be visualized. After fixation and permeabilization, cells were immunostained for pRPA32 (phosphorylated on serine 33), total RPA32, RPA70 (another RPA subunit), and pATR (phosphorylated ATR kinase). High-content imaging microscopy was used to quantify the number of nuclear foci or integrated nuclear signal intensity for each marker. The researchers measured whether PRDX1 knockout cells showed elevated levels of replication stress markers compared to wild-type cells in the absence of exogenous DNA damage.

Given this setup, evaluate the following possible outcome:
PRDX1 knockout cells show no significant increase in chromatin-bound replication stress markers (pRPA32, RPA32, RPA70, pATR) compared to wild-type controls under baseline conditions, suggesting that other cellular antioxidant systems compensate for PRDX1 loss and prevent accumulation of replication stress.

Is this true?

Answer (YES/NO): NO